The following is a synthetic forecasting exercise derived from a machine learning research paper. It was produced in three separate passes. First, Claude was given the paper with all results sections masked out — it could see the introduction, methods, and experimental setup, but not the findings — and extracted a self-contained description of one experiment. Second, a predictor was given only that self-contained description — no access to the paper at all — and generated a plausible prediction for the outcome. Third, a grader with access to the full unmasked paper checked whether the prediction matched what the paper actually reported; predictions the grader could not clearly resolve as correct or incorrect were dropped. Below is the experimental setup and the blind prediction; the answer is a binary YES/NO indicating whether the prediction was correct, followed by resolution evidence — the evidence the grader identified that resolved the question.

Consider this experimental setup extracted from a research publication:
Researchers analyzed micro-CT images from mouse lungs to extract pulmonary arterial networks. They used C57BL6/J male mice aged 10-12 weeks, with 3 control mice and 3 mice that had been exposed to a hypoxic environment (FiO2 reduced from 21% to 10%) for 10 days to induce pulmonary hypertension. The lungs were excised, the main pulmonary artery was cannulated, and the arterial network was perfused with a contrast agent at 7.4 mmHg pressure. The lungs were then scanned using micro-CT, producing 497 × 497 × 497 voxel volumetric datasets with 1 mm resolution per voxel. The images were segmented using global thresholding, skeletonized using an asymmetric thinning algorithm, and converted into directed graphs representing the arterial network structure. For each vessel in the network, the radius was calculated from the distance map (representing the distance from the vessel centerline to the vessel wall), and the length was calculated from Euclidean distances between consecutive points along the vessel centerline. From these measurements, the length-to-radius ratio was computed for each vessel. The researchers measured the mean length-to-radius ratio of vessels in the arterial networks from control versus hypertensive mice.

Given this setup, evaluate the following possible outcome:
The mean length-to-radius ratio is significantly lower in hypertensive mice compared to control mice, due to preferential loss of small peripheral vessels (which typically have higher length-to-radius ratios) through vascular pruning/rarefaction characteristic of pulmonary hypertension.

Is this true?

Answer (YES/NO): NO